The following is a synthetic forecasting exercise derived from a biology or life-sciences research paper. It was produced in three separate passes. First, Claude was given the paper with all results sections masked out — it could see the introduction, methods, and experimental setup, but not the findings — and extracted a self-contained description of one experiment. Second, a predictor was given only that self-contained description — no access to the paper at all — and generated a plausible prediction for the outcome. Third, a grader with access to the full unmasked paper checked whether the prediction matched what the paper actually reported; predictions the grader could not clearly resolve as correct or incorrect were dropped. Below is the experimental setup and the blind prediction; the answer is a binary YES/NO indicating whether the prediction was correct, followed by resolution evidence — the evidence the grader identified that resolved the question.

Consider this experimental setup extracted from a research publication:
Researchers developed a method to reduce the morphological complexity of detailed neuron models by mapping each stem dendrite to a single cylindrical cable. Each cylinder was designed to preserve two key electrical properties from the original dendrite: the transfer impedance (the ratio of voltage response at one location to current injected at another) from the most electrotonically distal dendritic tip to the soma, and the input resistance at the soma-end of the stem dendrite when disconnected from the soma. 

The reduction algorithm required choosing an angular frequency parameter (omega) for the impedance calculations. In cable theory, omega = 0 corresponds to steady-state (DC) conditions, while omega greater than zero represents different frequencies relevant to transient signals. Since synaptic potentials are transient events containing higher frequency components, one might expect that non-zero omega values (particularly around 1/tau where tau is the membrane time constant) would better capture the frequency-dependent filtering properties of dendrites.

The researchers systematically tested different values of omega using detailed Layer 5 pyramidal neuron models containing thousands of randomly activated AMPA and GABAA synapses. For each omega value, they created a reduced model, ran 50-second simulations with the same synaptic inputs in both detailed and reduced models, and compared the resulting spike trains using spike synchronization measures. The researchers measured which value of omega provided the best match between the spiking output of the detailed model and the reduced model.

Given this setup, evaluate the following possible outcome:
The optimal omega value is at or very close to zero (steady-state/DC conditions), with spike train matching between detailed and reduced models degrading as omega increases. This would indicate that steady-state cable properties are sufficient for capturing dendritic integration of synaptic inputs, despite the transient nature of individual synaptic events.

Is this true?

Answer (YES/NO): YES